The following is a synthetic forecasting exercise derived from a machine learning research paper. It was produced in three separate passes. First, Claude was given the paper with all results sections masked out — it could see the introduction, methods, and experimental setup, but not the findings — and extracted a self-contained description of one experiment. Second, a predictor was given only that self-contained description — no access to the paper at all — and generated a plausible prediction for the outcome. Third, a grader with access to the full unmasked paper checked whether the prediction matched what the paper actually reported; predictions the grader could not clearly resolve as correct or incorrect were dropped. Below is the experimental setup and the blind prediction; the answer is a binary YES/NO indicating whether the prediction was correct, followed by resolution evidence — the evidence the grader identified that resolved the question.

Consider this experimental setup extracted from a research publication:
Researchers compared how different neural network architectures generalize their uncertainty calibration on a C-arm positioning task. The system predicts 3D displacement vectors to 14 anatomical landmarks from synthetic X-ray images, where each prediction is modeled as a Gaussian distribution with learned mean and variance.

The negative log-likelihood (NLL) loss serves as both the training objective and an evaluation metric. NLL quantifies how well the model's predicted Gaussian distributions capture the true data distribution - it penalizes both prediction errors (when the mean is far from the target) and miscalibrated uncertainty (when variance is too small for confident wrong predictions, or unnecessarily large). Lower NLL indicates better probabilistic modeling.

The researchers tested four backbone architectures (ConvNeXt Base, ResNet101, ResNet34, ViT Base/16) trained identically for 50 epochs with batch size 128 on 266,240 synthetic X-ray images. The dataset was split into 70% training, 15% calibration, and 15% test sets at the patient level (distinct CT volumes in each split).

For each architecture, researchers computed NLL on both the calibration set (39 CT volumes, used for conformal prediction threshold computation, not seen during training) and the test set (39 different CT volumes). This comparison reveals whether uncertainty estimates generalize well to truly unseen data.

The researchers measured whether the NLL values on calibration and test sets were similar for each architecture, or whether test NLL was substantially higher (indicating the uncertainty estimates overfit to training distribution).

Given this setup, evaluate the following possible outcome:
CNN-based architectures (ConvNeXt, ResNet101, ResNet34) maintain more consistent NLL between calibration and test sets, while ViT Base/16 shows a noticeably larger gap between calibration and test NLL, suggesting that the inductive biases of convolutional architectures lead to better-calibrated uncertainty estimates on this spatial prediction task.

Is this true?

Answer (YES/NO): NO